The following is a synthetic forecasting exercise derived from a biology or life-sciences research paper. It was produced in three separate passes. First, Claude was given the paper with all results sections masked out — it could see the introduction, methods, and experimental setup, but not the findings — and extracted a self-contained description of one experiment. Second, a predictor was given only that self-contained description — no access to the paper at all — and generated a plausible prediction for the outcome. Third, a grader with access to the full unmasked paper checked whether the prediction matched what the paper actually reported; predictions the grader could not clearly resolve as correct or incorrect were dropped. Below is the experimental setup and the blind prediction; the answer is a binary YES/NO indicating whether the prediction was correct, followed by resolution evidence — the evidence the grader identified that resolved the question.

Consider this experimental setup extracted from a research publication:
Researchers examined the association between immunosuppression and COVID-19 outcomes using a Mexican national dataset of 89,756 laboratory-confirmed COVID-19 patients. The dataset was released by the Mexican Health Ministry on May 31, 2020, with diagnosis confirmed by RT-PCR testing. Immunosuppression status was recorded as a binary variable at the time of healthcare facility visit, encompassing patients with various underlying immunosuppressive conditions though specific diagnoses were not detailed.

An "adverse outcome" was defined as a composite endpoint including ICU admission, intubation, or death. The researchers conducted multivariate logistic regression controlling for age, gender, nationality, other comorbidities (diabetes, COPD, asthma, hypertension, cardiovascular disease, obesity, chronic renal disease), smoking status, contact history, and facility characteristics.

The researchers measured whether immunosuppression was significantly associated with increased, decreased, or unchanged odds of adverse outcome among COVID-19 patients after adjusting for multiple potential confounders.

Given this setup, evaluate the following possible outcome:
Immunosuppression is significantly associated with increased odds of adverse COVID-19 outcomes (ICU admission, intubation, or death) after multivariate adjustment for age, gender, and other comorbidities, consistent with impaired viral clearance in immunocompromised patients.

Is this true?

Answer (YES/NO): YES